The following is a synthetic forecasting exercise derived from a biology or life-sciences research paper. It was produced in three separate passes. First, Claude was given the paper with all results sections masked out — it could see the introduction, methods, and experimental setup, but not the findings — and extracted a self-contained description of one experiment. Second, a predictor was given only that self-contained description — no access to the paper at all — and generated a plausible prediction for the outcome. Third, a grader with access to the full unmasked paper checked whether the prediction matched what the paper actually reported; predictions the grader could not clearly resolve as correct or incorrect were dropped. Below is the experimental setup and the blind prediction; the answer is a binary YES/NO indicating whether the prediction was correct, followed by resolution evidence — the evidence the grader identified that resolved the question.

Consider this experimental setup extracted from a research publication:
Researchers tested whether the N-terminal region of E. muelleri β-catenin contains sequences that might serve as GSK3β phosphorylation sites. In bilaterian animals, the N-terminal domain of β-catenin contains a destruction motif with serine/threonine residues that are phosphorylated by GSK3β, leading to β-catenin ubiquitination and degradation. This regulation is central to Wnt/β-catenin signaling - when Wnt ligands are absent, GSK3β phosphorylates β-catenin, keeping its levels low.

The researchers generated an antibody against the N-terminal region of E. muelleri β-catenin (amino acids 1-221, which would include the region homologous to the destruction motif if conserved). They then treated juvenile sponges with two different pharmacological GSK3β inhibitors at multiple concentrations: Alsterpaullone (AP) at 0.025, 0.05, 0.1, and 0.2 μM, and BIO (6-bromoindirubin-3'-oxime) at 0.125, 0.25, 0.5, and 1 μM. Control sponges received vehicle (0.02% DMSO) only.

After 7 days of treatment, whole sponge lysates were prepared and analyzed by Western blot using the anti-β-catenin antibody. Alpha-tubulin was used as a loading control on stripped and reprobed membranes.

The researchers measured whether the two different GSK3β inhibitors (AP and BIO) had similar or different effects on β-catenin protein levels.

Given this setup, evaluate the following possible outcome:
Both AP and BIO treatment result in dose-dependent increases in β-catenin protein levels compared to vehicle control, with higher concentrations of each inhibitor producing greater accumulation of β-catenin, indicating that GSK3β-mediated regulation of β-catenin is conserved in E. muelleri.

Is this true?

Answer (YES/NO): NO